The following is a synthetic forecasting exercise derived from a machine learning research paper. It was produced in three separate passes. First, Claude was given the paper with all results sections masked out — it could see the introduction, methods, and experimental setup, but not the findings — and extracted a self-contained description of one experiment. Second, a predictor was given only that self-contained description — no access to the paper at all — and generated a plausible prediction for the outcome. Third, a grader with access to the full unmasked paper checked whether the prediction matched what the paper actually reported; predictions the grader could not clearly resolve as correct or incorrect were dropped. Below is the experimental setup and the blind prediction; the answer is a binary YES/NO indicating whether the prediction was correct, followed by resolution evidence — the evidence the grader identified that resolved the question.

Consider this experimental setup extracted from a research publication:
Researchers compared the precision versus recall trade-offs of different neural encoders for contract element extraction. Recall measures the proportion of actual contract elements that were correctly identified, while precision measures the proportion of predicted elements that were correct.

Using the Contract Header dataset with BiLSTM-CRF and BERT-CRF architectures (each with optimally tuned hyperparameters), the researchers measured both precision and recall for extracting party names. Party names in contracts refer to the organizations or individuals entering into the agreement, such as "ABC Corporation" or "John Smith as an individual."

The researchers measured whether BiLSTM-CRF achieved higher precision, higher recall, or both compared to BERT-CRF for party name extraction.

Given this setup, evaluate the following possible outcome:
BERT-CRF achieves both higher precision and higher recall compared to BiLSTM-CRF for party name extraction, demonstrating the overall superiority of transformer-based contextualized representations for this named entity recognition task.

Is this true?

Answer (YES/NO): NO